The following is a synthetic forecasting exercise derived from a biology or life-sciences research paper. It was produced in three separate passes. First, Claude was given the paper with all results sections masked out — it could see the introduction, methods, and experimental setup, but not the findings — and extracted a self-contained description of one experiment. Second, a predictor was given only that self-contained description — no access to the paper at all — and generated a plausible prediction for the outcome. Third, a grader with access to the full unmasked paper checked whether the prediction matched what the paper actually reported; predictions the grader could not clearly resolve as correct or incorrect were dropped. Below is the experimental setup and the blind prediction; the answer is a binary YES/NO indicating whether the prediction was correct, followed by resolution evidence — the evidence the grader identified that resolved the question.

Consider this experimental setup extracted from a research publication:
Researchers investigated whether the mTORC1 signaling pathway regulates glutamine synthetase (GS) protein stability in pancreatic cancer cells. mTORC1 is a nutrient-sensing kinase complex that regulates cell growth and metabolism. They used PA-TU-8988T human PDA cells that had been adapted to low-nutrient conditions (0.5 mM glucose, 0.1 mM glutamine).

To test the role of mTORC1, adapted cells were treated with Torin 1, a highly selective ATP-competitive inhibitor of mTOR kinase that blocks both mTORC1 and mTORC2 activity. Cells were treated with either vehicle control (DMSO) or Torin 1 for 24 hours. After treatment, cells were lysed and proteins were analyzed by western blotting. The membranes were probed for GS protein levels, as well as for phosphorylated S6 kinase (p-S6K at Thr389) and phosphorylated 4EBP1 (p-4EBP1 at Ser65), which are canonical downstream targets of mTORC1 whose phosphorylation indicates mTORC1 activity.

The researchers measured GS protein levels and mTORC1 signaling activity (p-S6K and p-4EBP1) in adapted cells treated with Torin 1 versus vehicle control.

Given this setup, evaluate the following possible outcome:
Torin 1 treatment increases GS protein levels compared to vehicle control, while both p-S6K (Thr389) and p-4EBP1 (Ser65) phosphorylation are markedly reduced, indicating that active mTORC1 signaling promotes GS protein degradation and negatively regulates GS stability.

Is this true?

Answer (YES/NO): NO